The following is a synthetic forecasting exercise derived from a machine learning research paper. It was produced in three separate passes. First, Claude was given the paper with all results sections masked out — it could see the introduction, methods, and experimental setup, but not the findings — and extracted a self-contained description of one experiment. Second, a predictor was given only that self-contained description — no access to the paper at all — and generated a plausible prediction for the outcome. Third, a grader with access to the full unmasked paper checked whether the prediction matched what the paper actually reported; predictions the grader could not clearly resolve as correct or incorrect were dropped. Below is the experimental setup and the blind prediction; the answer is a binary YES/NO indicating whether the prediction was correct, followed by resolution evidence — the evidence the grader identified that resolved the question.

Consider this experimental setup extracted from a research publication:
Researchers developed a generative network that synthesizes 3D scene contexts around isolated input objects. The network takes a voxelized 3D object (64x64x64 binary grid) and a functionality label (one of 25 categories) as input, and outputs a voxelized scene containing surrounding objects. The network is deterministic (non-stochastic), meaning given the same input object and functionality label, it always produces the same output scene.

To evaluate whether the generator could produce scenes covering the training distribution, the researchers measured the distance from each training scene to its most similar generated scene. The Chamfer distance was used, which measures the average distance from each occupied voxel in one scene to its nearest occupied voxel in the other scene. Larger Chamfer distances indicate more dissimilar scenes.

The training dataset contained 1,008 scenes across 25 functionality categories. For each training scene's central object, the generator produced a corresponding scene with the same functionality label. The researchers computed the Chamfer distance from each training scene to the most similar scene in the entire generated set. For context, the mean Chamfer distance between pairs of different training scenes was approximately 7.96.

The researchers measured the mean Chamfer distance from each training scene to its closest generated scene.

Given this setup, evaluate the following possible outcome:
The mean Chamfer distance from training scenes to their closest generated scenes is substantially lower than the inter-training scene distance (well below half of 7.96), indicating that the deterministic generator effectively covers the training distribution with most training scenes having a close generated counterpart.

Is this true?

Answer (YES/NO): YES